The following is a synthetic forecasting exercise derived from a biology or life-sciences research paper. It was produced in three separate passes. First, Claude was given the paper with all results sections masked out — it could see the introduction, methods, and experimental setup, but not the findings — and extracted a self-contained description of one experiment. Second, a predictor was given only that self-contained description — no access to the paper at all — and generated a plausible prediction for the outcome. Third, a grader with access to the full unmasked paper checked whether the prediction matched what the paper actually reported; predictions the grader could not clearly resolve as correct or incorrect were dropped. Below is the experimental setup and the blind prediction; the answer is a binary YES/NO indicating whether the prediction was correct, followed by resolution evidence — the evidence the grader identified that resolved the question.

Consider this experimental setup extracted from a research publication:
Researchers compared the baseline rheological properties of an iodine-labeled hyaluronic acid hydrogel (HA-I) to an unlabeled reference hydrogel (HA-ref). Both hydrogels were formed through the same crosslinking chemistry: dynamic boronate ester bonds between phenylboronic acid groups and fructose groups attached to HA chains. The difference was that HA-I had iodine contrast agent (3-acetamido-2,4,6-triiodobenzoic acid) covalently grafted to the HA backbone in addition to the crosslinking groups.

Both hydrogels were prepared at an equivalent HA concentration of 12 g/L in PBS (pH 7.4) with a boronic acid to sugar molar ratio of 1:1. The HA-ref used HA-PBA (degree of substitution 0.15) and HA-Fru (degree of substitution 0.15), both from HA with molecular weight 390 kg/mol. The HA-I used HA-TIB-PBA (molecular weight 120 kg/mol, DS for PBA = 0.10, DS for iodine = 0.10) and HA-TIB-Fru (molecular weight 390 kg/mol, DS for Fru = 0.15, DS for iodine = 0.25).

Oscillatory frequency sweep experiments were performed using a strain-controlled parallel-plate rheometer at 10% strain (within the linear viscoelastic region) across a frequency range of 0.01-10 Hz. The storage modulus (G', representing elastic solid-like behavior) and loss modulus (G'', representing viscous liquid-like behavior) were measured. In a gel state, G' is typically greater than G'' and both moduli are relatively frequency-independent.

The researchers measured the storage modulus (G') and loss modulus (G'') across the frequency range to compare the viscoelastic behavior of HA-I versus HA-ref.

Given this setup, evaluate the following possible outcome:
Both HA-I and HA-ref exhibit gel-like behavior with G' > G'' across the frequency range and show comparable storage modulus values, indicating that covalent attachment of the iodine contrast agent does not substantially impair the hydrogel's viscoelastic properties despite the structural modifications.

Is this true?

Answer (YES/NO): YES